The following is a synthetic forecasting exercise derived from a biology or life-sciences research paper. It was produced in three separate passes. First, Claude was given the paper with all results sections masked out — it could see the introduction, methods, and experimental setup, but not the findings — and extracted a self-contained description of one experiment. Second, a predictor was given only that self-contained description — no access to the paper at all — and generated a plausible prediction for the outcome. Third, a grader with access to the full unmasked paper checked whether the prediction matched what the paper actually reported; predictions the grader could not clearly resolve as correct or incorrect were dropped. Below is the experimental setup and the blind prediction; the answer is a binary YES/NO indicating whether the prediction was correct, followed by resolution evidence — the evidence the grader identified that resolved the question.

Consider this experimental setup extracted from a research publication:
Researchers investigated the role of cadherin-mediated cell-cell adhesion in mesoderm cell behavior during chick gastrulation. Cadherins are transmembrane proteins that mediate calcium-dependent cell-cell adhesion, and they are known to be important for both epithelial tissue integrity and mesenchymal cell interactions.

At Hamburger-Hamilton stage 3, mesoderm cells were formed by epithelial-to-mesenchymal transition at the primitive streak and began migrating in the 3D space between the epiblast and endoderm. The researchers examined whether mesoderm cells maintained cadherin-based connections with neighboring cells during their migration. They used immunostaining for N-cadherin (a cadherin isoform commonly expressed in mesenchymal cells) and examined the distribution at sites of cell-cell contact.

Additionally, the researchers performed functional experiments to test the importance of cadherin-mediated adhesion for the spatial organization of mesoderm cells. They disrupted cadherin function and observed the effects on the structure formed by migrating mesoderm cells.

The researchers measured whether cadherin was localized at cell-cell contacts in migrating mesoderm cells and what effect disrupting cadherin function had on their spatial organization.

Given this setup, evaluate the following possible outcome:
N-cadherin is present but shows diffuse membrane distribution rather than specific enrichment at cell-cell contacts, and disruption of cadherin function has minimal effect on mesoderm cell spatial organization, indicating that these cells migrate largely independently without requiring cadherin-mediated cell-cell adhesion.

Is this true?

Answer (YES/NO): NO